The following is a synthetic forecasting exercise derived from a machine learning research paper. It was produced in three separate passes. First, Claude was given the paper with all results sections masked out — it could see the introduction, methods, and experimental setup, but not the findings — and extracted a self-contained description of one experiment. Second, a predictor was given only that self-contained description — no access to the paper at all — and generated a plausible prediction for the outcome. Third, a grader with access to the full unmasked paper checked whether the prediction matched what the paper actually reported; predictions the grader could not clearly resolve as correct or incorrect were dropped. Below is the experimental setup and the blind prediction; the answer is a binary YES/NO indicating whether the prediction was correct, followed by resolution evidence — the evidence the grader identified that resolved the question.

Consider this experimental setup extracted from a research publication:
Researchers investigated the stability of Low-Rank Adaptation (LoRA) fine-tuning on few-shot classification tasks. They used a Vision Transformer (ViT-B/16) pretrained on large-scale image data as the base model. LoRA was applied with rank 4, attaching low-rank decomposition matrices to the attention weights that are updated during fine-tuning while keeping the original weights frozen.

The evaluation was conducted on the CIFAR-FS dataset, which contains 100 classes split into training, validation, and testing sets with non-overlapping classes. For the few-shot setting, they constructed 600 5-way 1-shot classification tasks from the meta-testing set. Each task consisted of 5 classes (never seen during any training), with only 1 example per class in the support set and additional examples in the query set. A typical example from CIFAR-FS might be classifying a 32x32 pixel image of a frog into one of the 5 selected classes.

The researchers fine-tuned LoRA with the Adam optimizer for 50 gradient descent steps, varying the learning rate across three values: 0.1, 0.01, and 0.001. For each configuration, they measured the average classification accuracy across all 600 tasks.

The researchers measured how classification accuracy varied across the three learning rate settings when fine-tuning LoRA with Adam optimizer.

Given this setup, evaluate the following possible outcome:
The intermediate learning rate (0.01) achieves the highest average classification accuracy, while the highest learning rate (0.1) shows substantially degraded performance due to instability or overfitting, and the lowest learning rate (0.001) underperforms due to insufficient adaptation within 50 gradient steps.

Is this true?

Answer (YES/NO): NO